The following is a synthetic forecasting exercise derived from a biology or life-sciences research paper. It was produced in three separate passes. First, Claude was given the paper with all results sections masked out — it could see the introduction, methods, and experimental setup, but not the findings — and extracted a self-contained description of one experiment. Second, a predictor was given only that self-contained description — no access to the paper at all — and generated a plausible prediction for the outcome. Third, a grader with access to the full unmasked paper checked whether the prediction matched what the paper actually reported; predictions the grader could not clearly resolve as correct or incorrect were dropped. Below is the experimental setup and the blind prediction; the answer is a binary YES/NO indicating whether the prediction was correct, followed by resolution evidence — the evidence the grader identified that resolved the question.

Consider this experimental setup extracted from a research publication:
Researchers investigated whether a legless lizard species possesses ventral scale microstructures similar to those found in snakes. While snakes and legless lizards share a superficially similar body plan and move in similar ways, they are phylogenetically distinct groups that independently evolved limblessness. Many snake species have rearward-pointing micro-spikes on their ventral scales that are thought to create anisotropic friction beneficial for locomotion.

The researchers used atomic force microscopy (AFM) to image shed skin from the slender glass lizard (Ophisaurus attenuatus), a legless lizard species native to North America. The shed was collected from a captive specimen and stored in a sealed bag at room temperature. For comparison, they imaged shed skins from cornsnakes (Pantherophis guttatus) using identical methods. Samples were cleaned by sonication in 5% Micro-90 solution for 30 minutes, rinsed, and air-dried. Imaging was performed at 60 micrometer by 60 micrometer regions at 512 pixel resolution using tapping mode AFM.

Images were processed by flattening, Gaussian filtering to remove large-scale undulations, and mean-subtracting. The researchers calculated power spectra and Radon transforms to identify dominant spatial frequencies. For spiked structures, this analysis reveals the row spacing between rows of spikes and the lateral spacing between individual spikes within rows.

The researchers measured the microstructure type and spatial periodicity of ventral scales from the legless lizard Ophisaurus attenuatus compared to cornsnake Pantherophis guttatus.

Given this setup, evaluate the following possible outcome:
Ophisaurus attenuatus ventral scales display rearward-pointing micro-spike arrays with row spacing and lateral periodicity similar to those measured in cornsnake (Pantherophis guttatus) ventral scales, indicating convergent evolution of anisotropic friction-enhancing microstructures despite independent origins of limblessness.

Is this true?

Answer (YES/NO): NO